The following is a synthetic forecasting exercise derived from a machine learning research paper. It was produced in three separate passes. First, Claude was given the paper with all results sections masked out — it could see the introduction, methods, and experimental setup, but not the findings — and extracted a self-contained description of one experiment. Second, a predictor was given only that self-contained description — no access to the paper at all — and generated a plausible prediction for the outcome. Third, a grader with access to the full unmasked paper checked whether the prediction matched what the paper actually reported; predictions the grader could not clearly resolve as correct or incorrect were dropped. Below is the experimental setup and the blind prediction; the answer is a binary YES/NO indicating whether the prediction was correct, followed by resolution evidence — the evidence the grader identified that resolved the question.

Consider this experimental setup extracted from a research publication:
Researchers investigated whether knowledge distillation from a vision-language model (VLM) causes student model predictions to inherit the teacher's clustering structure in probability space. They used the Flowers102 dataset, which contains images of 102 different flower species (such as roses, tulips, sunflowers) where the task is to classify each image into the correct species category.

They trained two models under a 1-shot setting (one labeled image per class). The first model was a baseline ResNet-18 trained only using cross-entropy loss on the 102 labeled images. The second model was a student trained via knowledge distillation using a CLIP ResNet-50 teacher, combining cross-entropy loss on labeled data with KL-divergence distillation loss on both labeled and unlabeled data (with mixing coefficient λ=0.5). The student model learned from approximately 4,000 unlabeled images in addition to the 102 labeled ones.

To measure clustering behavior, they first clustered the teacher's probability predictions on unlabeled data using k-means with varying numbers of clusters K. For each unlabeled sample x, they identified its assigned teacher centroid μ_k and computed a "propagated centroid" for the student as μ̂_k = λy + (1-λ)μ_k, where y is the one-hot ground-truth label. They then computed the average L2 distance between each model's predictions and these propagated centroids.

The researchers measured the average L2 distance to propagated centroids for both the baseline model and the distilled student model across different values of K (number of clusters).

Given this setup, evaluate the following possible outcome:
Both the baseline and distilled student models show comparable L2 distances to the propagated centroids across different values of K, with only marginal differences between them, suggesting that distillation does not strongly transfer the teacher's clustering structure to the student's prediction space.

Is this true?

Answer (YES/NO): NO